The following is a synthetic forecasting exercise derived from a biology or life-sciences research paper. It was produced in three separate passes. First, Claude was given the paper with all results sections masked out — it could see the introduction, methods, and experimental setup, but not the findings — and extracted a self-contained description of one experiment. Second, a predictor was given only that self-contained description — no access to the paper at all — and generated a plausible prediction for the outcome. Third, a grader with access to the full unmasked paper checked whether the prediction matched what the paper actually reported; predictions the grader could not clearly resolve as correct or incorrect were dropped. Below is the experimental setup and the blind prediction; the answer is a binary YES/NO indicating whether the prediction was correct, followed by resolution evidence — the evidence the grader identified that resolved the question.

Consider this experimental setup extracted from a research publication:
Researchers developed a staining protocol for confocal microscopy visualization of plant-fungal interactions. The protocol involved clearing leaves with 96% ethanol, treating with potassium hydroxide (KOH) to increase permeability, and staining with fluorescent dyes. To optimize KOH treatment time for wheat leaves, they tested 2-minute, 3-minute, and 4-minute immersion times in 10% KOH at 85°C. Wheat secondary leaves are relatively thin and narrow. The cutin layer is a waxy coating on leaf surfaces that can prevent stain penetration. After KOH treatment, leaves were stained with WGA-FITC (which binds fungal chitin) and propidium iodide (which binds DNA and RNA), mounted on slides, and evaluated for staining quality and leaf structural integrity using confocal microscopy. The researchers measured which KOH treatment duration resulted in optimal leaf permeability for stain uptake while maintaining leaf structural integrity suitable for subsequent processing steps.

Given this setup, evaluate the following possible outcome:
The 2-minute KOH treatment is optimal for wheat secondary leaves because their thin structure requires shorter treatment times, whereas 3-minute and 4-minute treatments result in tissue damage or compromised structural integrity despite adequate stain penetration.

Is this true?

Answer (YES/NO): NO